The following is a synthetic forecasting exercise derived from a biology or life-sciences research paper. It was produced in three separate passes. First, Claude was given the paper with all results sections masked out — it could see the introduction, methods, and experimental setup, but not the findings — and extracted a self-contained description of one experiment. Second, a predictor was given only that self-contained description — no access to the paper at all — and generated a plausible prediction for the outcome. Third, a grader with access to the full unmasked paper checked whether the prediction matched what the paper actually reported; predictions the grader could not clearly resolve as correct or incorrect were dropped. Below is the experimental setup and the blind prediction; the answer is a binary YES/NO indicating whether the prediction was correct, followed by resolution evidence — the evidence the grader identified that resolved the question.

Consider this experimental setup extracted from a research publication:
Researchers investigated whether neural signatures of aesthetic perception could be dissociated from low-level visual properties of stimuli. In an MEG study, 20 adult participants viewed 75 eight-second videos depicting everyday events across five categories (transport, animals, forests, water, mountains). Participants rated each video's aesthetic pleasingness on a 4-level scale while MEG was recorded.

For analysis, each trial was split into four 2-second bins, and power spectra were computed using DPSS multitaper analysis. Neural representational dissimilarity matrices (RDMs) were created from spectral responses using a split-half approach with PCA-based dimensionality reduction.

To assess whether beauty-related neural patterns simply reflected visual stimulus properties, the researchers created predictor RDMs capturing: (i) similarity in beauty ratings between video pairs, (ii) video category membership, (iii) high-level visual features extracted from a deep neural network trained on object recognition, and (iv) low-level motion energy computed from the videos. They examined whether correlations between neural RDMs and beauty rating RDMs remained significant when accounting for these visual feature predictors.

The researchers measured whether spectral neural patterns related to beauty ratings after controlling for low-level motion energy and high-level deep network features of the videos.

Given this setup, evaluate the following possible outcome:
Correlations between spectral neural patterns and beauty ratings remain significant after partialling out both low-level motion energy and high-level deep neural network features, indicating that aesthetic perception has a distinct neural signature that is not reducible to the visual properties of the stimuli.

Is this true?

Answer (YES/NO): YES